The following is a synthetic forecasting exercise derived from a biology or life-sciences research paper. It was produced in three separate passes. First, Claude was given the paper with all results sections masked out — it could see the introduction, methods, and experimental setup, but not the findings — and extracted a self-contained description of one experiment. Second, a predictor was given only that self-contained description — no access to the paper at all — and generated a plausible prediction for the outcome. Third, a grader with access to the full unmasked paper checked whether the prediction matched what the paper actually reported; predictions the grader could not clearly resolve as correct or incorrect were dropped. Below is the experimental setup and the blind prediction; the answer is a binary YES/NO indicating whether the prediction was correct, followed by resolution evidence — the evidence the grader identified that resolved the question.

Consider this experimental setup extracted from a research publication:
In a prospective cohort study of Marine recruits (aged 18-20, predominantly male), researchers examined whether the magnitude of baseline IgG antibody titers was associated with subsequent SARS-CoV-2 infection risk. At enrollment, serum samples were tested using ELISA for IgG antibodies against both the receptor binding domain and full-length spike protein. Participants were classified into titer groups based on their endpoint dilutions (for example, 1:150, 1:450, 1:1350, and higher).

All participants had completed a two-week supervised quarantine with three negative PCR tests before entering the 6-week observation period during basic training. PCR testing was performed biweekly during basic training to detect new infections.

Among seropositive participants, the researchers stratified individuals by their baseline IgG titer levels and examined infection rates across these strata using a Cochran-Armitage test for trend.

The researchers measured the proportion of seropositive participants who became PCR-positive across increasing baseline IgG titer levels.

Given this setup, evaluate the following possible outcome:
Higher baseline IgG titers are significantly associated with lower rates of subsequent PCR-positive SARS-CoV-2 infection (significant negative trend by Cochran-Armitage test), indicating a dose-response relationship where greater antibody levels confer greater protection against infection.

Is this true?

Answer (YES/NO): YES